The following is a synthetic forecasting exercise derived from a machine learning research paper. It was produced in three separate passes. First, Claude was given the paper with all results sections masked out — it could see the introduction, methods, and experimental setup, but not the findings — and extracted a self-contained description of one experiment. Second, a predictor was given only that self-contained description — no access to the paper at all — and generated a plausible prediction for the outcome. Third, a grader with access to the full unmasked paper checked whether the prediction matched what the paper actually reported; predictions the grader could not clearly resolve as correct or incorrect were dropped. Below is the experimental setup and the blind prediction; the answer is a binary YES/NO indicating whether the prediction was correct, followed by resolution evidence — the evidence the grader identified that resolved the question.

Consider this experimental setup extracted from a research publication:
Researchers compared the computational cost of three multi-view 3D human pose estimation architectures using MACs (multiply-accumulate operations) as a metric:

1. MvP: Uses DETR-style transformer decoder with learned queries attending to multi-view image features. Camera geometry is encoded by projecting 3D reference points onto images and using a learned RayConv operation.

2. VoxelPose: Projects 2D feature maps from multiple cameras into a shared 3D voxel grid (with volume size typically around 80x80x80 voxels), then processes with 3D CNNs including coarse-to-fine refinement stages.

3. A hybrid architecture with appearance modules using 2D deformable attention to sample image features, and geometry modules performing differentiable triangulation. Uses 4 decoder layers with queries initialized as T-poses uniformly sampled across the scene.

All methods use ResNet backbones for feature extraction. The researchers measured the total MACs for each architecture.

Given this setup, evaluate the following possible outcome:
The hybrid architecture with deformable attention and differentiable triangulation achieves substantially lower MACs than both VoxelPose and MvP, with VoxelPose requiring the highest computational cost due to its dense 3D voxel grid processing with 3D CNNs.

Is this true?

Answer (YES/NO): NO